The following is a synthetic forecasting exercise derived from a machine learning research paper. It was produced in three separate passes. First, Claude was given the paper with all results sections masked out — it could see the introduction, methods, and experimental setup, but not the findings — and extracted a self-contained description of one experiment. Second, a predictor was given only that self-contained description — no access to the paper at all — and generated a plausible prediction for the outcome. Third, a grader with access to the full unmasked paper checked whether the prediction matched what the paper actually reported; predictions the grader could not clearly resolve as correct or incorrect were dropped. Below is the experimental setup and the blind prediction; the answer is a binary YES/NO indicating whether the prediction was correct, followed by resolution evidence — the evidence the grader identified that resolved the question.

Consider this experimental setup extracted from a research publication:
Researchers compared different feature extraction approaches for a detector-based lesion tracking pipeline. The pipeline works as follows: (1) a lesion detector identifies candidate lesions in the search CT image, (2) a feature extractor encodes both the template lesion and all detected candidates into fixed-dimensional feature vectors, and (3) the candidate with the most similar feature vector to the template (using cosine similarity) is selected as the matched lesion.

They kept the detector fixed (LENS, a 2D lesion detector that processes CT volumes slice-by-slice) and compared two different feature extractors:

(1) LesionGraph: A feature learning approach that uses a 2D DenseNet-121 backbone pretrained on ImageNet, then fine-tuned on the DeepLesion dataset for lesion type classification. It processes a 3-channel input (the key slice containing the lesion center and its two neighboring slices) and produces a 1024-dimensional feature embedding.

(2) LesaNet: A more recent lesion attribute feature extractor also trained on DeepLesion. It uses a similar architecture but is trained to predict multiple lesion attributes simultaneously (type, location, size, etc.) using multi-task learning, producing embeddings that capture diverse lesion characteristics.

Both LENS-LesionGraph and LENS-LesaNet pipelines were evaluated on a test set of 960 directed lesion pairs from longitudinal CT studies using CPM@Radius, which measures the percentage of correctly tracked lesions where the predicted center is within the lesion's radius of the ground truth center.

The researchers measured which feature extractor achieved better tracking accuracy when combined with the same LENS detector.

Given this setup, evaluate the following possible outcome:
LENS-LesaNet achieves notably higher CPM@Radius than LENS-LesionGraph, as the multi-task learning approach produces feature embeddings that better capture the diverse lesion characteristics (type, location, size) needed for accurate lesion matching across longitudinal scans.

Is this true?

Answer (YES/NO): YES